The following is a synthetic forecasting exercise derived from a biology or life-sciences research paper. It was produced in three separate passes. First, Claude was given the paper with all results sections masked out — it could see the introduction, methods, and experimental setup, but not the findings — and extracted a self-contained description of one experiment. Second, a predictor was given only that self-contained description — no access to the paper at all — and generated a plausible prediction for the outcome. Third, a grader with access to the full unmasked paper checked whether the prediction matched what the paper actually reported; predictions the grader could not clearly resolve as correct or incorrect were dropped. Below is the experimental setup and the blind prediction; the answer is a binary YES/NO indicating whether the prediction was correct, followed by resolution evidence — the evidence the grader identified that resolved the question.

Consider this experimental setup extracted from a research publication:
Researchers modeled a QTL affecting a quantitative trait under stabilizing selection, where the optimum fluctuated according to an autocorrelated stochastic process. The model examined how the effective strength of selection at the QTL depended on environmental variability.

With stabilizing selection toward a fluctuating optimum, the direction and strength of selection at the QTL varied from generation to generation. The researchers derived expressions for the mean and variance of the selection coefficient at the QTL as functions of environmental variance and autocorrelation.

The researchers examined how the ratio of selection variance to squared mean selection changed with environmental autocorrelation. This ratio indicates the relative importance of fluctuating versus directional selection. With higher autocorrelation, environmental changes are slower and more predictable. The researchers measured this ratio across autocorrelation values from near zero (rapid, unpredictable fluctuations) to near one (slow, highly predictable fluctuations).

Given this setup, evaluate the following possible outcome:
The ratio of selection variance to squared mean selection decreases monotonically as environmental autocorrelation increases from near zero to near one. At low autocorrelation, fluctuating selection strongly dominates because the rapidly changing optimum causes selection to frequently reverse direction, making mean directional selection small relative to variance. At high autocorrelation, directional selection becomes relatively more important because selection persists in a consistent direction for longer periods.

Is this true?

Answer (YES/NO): NO